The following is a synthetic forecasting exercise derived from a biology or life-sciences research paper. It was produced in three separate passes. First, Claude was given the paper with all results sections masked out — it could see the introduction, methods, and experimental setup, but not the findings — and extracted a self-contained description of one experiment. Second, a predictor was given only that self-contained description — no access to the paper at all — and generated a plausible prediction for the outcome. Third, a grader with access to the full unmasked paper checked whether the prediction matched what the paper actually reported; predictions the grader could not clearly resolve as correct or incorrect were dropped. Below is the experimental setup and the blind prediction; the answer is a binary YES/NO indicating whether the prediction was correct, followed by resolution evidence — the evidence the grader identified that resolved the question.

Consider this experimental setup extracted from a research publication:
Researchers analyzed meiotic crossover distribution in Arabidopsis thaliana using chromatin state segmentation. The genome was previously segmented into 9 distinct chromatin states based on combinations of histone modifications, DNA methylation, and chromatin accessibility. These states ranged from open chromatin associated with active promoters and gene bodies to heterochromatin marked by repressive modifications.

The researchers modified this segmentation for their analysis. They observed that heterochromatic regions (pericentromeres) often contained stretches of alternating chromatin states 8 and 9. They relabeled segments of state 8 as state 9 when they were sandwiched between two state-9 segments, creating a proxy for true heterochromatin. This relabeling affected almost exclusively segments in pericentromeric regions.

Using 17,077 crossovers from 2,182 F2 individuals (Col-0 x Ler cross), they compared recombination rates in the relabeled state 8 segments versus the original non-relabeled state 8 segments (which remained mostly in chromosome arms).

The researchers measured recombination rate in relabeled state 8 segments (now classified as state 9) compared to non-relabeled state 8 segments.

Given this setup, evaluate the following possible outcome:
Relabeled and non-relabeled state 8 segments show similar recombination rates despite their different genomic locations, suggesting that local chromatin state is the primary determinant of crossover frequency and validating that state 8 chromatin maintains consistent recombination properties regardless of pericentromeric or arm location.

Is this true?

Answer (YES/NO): NO